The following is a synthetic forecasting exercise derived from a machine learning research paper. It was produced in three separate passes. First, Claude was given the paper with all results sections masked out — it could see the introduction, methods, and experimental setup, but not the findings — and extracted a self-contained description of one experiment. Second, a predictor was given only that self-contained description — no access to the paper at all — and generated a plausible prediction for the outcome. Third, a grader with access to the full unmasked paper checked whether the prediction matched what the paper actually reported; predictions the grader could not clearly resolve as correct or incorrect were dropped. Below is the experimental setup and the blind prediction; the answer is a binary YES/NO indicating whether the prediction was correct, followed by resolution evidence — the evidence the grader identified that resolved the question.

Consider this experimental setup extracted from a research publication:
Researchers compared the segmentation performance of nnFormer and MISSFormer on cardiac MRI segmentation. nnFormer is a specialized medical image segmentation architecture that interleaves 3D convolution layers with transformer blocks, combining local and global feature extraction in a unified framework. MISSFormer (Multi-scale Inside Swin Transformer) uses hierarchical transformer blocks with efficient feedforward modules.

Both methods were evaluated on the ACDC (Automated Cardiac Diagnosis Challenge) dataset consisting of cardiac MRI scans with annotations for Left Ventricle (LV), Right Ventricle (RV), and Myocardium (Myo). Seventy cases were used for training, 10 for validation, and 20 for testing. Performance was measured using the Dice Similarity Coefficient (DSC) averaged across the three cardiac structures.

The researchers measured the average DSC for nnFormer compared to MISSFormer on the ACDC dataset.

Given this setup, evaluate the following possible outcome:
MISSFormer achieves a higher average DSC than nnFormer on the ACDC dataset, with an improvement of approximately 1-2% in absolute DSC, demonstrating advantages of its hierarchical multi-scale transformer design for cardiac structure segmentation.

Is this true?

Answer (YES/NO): NO